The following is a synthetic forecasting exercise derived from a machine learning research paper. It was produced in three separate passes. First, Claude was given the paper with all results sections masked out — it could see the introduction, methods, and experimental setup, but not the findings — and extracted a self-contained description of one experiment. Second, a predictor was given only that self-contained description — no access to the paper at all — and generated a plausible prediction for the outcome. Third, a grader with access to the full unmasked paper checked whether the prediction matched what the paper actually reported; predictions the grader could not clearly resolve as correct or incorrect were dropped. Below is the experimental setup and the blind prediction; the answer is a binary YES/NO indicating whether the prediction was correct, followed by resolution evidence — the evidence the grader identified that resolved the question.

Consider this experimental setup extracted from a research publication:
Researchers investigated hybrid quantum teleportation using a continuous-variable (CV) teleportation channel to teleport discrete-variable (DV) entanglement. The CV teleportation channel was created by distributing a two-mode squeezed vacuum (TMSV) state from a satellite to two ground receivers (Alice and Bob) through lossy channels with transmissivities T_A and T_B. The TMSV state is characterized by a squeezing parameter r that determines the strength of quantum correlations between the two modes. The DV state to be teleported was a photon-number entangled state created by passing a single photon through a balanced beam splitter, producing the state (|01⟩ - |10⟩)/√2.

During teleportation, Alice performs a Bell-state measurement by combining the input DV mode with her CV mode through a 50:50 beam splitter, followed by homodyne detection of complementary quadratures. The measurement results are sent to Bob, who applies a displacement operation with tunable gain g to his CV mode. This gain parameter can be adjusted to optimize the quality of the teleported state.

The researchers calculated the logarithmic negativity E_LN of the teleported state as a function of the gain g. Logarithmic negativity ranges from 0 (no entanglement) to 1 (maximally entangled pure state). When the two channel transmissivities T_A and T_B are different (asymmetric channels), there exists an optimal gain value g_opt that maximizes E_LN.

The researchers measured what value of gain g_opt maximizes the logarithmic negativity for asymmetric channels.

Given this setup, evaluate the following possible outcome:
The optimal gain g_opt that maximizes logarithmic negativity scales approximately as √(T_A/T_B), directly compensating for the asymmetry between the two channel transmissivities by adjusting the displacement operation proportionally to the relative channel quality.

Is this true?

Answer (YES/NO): NO